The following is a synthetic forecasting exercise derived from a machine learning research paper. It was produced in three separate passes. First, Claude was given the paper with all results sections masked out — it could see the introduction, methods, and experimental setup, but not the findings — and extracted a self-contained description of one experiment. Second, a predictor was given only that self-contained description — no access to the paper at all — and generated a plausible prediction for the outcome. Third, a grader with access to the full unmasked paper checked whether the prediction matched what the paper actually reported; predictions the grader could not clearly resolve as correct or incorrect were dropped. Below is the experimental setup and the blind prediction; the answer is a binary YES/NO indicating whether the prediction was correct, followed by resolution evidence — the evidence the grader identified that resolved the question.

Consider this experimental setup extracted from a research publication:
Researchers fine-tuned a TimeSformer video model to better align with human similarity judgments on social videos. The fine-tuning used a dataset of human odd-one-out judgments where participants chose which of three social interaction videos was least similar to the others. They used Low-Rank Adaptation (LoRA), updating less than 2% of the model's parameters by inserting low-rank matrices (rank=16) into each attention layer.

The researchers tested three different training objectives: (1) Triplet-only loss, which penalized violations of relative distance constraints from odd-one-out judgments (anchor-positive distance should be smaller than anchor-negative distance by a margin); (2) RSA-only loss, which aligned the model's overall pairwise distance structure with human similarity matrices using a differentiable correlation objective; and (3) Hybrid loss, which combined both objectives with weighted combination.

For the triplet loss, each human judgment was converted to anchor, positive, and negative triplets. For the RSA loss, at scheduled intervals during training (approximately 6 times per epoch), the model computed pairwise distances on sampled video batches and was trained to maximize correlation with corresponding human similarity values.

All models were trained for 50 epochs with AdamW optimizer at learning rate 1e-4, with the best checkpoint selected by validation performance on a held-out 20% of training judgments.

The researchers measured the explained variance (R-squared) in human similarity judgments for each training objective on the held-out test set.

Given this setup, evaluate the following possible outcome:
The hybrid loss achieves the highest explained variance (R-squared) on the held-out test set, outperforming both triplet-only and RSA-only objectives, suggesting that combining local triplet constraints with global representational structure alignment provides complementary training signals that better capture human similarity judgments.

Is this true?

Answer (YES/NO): YES